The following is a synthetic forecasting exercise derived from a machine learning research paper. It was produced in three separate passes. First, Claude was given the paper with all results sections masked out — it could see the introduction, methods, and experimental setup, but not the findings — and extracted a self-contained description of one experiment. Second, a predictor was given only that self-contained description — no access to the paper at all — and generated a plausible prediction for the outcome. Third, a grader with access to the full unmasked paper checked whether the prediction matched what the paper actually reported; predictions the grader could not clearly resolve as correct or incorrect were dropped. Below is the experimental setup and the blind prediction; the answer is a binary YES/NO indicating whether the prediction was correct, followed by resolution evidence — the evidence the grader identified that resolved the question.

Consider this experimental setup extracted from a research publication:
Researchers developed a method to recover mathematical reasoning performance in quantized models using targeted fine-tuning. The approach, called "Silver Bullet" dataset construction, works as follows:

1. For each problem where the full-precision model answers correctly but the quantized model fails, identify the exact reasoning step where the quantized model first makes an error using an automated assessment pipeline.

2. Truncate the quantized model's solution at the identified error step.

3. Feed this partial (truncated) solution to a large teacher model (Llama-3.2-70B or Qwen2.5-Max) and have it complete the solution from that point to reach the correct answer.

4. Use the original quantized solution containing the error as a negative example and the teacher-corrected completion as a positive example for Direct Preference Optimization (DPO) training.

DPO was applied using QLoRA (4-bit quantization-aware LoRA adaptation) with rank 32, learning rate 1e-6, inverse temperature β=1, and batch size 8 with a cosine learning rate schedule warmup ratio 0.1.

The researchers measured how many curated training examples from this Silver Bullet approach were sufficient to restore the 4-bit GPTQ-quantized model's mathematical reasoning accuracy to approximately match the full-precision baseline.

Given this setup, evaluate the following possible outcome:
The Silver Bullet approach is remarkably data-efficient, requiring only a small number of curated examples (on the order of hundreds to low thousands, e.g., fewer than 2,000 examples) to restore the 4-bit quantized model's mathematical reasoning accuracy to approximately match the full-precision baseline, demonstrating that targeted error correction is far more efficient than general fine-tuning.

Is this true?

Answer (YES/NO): YES